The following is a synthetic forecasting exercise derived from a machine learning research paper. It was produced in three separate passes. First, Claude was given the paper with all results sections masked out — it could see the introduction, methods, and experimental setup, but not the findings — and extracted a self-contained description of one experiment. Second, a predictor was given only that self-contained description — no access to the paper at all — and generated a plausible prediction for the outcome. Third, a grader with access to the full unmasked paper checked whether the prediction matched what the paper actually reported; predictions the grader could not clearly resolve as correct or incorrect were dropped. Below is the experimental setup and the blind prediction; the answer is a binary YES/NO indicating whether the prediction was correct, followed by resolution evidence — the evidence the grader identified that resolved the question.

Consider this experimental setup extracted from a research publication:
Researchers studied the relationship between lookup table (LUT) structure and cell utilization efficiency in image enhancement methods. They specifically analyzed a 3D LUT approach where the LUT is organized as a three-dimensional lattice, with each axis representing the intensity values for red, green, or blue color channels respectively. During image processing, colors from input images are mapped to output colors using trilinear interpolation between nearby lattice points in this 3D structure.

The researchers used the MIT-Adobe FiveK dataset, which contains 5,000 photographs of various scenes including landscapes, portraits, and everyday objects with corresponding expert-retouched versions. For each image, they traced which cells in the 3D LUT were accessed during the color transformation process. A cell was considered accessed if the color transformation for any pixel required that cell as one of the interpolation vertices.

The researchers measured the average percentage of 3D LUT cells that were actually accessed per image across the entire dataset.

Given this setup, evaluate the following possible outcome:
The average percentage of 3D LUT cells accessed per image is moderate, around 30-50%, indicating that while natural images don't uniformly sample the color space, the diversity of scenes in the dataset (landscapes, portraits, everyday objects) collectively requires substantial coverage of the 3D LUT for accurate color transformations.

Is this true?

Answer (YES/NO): NO